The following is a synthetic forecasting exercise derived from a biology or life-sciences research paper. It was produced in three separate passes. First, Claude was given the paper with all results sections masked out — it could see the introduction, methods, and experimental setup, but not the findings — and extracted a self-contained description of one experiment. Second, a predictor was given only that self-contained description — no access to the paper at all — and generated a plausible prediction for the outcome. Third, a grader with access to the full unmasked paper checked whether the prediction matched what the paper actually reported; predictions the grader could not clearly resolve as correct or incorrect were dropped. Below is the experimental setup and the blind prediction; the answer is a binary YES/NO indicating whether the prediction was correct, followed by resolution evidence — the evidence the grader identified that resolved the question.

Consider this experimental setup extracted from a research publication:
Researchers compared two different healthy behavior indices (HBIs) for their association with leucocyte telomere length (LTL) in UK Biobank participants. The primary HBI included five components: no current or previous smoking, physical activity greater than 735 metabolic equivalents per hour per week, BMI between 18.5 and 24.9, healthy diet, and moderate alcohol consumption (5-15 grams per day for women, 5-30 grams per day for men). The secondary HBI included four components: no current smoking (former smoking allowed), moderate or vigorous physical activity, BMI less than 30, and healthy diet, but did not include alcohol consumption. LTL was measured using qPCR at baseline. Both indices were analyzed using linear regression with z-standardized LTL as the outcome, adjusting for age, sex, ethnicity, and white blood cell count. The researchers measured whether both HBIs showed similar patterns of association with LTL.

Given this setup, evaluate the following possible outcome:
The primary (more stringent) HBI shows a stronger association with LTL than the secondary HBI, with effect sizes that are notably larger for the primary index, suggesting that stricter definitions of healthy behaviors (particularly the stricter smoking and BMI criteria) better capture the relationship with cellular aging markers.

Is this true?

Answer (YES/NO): NO